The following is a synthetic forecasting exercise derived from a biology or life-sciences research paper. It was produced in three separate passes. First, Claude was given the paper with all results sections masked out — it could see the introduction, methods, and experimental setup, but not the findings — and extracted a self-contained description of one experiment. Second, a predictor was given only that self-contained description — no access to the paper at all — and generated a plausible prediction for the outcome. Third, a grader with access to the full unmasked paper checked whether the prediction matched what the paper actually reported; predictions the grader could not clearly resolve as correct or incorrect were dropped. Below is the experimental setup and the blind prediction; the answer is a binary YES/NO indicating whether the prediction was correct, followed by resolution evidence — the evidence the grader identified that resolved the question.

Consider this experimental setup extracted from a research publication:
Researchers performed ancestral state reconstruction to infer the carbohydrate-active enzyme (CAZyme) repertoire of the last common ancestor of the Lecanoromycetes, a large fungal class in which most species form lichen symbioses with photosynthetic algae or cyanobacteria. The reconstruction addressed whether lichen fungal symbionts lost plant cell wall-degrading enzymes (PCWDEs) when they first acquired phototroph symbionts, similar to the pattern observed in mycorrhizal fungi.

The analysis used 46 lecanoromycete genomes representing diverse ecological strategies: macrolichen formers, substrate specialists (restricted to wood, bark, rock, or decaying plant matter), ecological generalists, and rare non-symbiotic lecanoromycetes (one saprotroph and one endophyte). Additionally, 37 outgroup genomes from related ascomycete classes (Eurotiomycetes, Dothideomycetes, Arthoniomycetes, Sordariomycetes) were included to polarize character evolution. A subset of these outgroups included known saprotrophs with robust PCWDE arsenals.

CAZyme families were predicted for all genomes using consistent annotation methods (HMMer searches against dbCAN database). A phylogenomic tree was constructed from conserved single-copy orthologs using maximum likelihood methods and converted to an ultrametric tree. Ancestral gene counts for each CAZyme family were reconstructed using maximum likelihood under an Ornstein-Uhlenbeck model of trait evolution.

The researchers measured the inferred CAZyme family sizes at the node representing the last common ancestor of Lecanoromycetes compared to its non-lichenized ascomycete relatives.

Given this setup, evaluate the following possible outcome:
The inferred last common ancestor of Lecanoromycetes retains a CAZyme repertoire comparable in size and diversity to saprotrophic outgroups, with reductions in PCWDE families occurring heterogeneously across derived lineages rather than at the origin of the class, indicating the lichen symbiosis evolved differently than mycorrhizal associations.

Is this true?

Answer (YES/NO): NO